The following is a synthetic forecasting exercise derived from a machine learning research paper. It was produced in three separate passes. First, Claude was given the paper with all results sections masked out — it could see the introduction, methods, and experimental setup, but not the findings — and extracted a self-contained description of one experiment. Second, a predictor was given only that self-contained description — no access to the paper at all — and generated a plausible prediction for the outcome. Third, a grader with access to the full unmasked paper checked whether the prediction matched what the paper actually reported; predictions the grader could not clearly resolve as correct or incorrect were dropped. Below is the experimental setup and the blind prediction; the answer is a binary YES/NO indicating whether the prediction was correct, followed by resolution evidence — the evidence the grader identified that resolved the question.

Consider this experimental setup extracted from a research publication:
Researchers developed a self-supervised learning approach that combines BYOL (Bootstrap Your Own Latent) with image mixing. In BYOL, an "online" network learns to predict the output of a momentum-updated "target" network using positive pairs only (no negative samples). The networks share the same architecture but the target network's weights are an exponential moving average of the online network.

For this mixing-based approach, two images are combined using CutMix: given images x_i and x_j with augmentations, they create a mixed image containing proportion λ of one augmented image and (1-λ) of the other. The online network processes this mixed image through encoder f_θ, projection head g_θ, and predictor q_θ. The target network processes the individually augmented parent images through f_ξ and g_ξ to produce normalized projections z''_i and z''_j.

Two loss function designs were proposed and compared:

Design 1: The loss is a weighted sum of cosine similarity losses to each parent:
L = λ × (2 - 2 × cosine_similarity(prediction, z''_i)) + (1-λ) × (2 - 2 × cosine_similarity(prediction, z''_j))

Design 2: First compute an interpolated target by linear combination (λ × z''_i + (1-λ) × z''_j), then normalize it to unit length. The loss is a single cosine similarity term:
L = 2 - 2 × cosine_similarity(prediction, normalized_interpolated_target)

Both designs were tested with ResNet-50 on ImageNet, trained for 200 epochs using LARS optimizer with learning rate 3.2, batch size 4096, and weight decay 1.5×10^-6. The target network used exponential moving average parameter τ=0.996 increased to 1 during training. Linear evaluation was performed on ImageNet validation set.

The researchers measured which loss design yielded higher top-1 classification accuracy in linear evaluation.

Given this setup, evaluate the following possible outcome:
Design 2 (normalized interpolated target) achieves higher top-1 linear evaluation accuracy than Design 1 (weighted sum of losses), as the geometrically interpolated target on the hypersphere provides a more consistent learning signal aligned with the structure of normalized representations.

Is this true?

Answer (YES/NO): YES